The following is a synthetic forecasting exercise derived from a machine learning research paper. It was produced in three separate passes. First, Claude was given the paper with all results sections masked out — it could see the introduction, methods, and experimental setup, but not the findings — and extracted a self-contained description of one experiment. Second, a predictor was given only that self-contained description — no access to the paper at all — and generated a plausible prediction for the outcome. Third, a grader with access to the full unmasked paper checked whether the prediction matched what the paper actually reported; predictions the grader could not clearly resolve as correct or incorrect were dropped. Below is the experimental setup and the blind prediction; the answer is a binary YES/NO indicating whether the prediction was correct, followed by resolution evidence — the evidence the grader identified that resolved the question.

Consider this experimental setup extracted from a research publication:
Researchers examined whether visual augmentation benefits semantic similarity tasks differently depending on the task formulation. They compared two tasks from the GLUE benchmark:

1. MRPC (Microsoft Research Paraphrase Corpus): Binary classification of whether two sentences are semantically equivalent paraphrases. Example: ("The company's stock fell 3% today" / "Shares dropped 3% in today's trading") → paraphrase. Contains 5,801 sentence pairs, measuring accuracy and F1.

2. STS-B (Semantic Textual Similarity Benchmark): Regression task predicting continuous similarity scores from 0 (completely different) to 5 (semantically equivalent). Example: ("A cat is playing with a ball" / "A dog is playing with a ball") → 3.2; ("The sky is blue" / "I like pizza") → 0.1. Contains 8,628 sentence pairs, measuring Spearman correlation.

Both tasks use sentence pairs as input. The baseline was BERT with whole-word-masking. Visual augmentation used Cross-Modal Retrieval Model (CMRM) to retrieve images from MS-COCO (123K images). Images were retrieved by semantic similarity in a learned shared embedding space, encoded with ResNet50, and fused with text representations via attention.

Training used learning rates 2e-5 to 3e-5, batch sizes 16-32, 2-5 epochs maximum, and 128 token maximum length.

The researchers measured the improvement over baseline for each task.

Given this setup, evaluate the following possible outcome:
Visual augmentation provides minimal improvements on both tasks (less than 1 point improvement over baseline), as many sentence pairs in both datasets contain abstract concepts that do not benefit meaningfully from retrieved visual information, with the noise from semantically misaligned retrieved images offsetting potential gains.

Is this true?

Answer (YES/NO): YES